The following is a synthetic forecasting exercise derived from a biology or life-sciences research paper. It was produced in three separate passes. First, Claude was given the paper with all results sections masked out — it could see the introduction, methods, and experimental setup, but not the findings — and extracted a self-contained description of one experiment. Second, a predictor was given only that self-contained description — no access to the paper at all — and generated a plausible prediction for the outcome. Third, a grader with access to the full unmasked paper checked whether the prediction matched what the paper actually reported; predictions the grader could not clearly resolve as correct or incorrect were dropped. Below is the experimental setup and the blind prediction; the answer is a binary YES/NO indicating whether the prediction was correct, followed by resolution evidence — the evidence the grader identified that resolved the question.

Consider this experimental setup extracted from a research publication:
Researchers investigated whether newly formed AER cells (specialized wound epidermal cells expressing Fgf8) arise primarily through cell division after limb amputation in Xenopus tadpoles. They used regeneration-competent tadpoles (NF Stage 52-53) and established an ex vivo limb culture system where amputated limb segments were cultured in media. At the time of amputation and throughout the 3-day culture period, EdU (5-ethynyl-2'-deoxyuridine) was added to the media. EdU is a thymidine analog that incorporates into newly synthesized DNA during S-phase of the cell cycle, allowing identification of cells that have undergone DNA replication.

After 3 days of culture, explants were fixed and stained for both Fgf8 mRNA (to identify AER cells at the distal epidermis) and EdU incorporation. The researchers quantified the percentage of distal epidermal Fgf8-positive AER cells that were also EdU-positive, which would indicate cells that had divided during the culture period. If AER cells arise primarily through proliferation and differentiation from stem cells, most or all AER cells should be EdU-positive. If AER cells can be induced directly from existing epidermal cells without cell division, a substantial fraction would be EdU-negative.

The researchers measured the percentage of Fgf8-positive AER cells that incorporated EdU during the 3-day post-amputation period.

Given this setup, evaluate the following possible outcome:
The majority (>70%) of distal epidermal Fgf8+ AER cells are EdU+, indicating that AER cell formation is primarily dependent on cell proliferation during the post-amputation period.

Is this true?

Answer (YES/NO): NO